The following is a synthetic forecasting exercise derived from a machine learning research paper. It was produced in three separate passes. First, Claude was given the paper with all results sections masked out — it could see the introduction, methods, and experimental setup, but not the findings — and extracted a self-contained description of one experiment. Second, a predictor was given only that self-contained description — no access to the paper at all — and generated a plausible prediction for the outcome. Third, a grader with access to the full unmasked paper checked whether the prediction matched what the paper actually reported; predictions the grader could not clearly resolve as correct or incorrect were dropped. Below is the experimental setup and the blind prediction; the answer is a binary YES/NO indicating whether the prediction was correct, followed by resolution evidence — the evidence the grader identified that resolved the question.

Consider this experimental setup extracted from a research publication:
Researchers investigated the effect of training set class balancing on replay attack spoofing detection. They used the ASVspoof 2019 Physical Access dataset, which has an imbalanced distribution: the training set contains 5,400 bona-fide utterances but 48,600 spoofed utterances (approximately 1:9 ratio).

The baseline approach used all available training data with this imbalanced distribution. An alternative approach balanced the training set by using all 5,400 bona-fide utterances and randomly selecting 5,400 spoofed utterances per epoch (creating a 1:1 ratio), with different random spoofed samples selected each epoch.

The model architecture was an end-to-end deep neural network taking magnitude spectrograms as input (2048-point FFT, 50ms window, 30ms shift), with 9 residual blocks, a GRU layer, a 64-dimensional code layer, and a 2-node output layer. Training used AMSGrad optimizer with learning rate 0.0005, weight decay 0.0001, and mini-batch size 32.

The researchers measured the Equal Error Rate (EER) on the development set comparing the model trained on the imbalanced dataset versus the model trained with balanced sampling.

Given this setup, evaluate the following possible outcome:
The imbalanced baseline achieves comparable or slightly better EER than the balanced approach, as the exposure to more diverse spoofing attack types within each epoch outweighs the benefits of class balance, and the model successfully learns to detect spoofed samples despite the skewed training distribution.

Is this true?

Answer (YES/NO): NO